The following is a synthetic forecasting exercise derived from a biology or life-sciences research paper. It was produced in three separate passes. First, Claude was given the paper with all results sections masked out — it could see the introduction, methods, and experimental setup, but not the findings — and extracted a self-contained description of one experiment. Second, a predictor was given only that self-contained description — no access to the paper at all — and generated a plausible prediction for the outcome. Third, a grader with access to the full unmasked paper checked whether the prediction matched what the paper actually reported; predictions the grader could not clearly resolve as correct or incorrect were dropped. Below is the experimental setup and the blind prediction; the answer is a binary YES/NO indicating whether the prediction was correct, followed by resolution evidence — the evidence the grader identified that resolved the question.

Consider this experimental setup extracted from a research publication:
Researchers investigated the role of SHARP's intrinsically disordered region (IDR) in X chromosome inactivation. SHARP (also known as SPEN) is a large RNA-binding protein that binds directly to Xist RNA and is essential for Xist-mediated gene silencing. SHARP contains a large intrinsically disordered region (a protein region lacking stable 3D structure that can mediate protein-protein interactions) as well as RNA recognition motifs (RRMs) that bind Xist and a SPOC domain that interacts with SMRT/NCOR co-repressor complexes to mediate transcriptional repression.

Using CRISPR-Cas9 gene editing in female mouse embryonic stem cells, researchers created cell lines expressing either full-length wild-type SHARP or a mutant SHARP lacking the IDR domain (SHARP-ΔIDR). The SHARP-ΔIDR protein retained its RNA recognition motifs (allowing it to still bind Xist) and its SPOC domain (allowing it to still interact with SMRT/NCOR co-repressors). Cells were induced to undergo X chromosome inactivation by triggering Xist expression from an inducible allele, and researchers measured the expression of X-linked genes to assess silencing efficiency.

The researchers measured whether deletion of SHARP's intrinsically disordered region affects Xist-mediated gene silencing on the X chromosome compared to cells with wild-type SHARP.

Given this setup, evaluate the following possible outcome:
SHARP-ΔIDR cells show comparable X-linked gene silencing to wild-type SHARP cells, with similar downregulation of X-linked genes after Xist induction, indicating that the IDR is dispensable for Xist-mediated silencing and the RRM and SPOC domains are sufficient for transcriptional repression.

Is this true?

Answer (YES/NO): NO